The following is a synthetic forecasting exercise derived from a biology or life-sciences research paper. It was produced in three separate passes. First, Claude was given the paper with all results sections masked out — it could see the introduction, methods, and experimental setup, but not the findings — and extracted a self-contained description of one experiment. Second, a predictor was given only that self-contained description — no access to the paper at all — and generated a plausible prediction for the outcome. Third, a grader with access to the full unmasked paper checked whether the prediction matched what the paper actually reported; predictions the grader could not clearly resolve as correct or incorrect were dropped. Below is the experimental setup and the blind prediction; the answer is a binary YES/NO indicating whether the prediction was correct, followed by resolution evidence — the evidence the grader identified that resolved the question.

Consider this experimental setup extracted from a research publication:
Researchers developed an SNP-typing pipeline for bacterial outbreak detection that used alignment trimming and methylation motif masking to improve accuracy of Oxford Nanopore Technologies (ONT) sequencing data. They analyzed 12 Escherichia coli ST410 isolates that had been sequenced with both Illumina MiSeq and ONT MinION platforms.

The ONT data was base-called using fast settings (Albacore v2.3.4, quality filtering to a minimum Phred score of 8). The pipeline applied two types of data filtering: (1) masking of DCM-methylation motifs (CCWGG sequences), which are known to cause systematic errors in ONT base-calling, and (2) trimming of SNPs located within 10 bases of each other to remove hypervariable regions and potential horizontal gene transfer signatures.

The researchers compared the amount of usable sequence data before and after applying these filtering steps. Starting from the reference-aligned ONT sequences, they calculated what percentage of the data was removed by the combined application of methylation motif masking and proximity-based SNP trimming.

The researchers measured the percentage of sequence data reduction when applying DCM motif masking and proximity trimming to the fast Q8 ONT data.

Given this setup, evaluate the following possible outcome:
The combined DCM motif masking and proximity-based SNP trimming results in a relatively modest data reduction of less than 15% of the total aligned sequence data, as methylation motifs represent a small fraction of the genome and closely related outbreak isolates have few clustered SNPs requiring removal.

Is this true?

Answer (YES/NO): YES